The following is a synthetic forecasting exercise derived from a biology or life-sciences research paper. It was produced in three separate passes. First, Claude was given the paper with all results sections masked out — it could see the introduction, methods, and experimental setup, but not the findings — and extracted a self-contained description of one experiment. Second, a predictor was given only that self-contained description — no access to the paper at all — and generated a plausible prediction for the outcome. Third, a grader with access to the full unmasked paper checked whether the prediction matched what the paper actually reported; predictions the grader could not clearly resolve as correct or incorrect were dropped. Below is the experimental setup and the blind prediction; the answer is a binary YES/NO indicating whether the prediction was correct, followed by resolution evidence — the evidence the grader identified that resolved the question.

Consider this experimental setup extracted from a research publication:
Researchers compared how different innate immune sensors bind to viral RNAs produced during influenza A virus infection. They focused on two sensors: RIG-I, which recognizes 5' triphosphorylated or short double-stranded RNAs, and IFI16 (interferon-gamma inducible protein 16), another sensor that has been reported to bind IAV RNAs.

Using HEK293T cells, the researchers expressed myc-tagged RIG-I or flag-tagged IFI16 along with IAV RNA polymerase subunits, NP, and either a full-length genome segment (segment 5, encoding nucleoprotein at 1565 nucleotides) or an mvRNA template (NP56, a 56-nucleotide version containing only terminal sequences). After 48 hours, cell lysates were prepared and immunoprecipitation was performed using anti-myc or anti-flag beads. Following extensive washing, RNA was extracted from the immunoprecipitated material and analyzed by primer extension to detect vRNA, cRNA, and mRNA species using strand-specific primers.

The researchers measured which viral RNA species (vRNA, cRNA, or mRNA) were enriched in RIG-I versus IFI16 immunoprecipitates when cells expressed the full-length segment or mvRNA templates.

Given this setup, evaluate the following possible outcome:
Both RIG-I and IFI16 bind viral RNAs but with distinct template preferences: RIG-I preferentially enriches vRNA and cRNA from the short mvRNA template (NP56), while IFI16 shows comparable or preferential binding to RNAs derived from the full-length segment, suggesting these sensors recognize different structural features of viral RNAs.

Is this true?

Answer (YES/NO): YES